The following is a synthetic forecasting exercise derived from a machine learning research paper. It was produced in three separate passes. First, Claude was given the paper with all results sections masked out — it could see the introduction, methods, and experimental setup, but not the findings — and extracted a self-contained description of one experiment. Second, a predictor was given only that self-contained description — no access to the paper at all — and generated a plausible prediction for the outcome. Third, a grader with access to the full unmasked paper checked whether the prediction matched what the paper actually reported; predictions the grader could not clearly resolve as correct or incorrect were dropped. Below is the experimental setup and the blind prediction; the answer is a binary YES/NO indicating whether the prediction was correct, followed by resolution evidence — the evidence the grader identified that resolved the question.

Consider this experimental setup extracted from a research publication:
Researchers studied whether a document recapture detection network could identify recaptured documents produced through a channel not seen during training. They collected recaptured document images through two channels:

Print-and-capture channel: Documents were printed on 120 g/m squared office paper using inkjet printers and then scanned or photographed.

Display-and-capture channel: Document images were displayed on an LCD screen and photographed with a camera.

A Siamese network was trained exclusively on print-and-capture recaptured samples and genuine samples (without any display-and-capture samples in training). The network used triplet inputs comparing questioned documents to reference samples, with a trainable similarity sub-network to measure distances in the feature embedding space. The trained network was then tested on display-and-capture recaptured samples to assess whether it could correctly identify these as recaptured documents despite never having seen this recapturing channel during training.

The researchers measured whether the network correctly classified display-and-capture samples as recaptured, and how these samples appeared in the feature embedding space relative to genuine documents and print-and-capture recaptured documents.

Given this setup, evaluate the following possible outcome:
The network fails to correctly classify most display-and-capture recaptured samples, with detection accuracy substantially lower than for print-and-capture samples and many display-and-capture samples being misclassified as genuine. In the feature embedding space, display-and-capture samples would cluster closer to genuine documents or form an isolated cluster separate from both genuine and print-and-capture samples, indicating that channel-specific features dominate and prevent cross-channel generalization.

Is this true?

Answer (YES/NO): NO